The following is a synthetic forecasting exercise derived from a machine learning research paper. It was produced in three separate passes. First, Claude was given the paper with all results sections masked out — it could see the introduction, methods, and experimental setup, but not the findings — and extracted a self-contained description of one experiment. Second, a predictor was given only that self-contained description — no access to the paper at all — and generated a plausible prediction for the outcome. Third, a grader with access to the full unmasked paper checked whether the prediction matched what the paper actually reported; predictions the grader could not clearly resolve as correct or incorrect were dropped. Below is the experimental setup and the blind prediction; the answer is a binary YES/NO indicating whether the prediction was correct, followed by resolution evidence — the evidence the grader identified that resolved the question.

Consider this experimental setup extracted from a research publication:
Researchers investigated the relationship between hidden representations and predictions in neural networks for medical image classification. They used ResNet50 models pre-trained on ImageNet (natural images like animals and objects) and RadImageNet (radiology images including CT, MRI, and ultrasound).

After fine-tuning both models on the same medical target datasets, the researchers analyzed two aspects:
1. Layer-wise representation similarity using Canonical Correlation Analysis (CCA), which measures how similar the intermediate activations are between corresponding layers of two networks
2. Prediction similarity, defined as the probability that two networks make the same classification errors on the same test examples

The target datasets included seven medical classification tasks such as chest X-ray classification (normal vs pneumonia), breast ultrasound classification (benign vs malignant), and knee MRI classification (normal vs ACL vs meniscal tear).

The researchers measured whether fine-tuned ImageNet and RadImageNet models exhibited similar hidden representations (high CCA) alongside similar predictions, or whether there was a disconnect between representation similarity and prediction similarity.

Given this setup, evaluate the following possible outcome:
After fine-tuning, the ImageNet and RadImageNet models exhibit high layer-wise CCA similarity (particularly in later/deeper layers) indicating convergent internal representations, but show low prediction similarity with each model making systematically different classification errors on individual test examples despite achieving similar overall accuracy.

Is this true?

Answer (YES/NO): NO